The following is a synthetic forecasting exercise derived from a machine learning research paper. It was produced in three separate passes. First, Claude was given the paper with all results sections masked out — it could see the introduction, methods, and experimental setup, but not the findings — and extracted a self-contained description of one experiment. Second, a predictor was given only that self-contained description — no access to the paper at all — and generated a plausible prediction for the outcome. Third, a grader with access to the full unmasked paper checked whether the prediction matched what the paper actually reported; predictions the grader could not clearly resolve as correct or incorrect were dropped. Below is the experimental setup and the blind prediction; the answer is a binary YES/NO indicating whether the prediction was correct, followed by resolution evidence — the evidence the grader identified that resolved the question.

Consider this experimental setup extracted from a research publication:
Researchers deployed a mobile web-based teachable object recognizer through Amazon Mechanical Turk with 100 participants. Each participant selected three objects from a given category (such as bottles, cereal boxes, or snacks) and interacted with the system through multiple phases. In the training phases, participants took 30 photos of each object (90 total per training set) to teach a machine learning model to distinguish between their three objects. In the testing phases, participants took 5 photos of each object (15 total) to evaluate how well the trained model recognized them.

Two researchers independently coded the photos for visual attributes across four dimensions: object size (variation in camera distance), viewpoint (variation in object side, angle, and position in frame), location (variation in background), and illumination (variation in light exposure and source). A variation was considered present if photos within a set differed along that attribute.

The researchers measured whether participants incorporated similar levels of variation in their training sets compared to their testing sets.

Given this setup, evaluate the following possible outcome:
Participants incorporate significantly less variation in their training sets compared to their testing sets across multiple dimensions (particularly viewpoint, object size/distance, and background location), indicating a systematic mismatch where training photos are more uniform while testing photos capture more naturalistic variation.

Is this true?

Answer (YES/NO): NO